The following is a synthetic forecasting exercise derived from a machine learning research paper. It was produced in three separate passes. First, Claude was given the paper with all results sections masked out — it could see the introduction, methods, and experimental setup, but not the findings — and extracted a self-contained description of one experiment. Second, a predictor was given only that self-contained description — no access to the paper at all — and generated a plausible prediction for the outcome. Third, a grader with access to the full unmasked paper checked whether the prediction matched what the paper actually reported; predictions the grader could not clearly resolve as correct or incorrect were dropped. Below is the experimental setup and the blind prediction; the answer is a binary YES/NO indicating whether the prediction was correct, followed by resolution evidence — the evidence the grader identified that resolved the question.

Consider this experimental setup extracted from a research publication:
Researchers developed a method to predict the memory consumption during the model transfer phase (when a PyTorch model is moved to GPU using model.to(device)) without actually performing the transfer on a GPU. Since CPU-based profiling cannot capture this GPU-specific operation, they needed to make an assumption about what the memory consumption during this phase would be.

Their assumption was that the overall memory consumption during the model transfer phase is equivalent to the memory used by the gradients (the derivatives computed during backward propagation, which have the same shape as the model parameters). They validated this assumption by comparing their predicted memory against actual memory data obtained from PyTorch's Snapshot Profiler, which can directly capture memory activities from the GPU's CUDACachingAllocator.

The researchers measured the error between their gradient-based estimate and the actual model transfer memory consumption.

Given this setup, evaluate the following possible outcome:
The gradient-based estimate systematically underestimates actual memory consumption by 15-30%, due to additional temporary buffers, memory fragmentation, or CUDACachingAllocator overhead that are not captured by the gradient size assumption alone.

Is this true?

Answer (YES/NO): NO